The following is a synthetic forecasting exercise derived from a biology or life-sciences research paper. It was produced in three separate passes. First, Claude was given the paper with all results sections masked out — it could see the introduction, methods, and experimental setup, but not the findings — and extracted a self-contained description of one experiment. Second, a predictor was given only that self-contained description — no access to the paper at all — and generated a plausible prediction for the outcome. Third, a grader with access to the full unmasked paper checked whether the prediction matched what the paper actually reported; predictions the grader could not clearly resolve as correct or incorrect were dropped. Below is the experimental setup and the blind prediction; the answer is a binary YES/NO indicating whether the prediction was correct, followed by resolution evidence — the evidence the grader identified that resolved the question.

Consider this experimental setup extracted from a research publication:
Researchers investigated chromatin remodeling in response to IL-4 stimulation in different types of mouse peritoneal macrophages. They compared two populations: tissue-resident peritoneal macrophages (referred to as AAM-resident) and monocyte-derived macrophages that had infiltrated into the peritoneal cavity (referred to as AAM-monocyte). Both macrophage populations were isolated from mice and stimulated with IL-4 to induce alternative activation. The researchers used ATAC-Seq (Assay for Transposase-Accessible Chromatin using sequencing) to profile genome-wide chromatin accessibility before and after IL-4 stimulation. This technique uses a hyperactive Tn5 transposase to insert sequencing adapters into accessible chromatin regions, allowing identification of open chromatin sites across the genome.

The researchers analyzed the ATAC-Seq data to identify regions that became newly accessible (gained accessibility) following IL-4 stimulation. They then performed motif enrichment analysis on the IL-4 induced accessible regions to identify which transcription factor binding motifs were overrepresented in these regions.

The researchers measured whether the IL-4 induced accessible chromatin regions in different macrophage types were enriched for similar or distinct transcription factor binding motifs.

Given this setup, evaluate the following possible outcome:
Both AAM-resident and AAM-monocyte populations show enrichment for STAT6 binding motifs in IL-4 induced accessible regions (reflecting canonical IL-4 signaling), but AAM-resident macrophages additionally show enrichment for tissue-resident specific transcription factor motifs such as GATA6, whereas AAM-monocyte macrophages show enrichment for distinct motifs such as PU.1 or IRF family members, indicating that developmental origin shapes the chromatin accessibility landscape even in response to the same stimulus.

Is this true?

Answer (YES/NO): NO